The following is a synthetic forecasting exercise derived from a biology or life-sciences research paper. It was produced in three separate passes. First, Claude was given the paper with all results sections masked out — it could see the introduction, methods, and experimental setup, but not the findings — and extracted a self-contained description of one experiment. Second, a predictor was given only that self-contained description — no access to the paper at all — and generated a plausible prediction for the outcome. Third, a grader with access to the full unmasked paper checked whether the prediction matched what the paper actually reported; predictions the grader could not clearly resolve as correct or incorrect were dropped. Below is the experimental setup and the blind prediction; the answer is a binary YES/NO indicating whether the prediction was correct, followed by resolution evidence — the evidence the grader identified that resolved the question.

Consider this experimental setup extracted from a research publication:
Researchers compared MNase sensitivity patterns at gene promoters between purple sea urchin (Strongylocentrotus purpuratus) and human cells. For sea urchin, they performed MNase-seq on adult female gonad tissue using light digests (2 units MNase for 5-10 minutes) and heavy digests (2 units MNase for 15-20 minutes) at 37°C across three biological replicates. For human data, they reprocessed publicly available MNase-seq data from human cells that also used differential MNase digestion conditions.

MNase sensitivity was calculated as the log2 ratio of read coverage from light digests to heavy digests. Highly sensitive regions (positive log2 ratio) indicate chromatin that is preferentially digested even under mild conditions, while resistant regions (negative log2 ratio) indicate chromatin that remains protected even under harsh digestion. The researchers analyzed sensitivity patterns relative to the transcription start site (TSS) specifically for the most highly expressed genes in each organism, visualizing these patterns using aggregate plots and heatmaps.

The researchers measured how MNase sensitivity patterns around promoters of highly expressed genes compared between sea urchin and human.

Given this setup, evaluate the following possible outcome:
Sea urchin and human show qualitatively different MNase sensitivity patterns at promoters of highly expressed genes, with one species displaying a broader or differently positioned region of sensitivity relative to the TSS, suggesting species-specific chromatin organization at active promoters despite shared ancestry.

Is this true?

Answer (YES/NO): NO